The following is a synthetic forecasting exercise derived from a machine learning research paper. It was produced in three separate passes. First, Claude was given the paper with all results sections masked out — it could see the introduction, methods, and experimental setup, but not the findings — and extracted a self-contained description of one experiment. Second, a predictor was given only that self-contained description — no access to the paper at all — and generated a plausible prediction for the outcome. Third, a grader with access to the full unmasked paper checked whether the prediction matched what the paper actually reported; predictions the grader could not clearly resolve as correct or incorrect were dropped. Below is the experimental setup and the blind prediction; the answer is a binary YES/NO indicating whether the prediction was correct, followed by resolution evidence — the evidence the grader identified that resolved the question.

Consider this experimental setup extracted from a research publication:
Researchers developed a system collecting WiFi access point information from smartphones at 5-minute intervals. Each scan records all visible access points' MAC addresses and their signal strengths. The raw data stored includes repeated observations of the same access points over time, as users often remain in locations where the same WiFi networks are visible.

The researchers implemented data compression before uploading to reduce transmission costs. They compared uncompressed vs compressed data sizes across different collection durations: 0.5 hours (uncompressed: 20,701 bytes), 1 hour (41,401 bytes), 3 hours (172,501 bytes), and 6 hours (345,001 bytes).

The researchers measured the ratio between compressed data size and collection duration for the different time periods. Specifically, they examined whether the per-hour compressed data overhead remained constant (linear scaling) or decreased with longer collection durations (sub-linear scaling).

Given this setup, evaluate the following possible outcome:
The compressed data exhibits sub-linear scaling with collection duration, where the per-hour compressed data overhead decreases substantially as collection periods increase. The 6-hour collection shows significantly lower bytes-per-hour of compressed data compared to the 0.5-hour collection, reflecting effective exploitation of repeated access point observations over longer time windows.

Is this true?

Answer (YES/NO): YES